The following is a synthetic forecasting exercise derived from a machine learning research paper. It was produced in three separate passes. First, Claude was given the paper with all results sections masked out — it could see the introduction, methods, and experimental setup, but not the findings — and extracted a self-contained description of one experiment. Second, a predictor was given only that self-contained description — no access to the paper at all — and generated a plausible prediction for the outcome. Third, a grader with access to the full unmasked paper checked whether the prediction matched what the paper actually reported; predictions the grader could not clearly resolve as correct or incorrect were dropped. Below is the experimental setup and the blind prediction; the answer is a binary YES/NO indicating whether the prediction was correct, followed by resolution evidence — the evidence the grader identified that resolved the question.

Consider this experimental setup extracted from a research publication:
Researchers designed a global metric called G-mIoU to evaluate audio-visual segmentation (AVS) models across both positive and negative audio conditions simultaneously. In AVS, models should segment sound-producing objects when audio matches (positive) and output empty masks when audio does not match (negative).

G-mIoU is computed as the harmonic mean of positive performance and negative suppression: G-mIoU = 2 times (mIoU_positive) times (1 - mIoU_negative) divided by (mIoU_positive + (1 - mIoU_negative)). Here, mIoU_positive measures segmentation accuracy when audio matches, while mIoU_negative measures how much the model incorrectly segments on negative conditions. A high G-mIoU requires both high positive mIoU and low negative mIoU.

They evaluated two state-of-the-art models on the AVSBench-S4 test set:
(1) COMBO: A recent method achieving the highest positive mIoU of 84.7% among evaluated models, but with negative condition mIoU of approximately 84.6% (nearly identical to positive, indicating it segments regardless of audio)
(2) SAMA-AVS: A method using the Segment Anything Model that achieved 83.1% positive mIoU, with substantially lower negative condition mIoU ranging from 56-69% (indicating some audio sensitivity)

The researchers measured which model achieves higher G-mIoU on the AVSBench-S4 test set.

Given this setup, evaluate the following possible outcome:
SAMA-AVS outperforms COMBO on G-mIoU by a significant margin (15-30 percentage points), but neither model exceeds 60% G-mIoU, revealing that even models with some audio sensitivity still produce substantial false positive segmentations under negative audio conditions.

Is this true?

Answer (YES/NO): YES